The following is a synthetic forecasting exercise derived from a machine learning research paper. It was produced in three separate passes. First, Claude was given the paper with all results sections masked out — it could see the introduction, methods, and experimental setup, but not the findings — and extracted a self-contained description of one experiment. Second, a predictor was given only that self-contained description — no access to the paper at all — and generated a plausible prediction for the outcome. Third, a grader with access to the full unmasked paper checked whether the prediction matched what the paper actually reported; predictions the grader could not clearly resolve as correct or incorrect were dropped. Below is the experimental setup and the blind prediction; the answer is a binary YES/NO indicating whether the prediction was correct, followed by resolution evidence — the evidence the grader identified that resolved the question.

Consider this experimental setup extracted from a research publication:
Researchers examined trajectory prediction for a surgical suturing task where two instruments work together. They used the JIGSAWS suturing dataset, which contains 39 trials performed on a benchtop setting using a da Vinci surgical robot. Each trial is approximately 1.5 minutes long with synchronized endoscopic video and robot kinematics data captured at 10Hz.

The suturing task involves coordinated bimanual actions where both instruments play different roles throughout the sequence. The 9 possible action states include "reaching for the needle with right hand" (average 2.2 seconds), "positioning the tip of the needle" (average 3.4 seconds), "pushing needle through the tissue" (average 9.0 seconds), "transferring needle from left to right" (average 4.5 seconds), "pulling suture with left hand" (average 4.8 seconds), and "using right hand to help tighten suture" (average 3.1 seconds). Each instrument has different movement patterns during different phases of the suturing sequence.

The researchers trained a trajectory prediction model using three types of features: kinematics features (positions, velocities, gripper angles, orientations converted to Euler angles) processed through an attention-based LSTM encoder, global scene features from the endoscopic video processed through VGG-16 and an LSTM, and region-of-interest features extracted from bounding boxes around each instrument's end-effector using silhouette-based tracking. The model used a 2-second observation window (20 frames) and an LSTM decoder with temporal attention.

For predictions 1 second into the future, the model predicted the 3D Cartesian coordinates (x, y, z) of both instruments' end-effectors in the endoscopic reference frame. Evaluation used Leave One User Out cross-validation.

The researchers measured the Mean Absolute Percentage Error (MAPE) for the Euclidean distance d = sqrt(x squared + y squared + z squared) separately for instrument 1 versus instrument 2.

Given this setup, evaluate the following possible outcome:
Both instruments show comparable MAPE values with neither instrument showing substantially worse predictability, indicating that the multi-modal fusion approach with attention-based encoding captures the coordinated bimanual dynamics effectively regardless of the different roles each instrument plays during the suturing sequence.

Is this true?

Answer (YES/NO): YES